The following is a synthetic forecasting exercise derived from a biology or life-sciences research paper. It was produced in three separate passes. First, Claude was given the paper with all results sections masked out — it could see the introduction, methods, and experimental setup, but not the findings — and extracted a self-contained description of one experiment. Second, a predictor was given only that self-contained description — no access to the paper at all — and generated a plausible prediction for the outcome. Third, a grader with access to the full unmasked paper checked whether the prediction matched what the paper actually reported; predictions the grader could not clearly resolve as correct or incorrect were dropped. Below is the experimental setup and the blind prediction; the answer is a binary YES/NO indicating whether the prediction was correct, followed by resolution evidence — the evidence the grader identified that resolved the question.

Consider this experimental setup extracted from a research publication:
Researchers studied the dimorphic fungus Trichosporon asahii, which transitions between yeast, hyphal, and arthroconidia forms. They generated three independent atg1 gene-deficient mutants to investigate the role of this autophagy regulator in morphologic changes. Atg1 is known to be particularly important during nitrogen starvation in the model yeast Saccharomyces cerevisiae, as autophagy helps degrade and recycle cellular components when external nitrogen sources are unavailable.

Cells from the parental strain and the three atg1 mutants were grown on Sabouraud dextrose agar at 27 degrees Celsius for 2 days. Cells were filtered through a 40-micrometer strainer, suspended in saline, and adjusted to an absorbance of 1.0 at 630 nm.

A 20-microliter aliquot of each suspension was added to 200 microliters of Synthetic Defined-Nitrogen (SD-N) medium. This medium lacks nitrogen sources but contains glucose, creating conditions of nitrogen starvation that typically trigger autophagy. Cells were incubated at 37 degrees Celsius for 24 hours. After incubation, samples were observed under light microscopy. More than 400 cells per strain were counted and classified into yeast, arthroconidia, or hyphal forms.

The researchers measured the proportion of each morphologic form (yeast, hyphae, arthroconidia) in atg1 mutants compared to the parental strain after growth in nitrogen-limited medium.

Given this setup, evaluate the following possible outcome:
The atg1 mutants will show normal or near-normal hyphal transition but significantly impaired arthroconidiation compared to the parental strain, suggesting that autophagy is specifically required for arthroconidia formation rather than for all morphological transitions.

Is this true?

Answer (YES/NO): NO